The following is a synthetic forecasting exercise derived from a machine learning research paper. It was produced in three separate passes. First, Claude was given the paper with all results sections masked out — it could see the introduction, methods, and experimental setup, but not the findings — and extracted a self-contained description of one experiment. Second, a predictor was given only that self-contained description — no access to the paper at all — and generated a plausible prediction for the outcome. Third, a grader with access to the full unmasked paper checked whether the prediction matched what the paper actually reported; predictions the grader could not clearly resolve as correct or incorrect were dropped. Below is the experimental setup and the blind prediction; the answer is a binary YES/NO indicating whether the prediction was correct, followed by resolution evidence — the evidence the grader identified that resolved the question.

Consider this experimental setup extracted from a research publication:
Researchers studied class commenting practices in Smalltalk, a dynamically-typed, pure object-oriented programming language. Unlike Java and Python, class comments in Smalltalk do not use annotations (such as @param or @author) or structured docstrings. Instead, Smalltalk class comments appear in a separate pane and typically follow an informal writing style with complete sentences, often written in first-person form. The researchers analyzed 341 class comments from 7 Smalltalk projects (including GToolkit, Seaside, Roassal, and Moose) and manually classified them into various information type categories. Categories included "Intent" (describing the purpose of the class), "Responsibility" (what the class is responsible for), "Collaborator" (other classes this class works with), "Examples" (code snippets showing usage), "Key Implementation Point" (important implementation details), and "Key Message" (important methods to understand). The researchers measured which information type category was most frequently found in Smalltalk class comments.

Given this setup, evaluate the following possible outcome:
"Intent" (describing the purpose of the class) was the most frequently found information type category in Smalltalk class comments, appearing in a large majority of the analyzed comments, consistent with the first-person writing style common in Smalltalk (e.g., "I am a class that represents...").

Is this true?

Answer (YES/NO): NO